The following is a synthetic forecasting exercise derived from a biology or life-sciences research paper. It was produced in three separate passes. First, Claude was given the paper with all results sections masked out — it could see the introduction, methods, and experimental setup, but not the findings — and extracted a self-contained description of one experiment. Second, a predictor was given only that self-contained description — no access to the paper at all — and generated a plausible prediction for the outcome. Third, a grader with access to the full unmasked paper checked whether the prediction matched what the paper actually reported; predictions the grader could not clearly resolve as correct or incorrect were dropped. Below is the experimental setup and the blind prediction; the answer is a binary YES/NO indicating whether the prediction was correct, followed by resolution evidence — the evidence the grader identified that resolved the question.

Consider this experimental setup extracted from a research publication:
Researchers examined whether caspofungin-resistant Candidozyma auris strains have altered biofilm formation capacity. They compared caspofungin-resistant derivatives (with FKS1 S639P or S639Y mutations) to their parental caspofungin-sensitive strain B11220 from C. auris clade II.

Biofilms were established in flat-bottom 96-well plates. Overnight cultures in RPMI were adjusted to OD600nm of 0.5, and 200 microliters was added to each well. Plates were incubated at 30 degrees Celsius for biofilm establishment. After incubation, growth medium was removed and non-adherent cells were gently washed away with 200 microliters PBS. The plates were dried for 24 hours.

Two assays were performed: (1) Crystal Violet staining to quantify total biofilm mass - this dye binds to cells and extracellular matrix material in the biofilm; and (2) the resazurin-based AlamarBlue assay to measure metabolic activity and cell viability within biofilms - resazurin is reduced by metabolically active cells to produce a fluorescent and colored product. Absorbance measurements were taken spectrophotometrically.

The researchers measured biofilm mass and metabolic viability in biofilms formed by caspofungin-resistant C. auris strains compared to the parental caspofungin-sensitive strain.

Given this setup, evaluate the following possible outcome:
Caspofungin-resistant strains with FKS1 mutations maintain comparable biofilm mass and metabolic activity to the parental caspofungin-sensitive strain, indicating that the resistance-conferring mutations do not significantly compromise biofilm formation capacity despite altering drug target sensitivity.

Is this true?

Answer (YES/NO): YES